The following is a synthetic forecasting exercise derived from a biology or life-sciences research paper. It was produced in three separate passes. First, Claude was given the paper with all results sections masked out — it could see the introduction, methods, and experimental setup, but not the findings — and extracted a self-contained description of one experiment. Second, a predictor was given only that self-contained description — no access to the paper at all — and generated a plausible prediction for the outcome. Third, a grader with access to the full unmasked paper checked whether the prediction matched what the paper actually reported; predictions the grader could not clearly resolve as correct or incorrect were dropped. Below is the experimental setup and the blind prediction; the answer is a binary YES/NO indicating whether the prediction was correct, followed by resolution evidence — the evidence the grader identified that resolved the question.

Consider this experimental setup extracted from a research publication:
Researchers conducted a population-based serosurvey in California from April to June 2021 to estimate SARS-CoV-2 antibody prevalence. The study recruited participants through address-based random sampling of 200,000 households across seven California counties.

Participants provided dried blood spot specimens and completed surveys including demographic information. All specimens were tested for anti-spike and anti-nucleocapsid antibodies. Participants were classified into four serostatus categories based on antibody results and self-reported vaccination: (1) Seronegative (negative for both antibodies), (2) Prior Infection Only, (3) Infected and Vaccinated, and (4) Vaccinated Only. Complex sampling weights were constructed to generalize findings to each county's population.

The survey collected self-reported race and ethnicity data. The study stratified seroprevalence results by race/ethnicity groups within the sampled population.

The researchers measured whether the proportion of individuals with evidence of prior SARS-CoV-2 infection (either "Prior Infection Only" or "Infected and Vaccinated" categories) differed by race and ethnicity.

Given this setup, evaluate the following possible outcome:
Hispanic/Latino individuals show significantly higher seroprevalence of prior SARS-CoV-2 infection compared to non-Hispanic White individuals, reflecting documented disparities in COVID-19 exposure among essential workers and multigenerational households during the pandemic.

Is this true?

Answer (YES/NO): YES